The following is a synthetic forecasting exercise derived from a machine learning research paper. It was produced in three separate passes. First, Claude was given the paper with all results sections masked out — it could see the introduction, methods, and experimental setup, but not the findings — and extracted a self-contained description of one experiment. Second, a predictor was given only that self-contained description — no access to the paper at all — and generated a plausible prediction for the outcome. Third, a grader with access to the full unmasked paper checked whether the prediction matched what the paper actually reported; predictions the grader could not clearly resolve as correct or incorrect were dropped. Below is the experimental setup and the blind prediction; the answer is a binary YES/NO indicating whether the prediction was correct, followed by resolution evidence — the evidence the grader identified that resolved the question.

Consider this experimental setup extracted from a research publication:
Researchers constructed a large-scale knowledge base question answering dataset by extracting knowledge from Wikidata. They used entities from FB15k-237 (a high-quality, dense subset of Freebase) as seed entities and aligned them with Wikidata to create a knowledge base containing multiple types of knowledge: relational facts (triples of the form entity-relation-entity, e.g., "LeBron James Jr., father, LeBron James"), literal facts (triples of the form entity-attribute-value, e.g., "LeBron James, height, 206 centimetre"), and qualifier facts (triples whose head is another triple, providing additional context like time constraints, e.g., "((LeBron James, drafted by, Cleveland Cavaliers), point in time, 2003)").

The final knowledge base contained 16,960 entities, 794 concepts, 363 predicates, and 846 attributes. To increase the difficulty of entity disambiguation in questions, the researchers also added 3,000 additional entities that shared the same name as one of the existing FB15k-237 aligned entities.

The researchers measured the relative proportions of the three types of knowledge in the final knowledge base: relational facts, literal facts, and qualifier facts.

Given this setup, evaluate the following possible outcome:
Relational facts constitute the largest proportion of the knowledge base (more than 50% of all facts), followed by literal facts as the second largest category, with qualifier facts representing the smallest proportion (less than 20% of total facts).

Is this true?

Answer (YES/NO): NO